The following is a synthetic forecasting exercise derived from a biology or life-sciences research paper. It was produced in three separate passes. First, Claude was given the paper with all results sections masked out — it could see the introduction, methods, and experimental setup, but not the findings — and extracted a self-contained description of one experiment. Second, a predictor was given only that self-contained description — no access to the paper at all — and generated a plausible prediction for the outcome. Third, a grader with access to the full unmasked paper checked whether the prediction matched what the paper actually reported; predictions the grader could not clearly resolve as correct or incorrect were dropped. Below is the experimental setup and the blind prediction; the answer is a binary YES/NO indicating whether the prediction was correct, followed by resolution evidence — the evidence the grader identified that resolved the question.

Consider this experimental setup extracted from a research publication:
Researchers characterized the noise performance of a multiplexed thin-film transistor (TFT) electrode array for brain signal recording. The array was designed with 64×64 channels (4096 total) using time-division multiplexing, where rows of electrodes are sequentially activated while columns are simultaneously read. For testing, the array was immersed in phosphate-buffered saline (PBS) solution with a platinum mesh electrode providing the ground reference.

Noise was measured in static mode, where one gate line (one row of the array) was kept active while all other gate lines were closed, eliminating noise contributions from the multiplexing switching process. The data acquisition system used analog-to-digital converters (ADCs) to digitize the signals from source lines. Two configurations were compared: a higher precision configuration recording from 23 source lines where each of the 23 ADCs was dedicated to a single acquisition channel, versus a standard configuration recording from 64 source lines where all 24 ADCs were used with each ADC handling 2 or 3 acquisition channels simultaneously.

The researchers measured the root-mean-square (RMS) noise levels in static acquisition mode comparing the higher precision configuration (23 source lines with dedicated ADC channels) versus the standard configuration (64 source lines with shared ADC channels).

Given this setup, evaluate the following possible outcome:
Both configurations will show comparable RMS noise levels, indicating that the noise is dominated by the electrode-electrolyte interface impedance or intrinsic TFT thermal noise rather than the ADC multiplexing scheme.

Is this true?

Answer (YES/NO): NO